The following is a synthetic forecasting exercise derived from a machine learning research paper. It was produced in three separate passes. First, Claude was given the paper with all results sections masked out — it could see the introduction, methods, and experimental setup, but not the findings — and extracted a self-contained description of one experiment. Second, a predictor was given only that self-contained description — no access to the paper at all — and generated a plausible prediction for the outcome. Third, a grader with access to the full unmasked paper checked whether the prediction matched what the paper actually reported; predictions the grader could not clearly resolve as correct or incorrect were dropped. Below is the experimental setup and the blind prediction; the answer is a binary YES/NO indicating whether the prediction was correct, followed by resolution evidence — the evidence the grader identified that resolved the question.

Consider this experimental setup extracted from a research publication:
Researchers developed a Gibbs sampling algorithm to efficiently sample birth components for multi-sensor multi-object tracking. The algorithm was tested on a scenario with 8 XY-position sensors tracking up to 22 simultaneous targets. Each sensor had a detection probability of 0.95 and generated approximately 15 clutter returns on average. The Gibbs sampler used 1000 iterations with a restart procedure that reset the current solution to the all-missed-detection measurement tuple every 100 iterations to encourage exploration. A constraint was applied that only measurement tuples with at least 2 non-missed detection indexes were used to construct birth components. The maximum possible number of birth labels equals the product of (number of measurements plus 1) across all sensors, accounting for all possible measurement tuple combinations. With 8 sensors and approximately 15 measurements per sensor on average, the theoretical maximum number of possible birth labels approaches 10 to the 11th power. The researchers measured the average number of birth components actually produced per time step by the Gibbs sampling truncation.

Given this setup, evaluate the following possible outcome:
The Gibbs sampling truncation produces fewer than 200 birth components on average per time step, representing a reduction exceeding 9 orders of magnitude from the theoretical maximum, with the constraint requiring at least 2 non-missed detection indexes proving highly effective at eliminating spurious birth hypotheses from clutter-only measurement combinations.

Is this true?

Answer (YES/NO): YES